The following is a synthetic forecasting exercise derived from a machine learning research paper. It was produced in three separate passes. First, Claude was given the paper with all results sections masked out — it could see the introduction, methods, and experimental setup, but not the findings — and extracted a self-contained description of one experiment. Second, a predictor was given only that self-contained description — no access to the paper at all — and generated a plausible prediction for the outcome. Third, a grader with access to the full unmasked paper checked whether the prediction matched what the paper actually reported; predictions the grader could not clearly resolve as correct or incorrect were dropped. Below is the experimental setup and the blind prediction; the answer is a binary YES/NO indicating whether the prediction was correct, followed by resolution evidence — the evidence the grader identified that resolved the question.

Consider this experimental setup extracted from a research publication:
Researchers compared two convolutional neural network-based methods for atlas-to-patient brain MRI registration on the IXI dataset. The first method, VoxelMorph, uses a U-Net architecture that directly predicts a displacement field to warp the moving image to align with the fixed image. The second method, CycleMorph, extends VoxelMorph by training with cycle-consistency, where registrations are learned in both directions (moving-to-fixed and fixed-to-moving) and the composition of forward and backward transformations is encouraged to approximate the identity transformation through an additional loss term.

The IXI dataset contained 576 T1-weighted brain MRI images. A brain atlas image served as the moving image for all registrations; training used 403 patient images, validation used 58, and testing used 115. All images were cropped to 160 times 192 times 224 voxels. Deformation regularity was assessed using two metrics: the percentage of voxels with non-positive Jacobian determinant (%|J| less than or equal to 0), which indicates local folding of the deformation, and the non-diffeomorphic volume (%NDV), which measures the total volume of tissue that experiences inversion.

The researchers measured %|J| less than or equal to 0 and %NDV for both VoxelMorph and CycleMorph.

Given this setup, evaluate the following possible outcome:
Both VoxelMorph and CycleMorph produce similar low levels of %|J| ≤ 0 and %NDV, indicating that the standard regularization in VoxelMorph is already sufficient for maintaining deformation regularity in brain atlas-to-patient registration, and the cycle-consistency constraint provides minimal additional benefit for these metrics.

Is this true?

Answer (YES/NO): NO